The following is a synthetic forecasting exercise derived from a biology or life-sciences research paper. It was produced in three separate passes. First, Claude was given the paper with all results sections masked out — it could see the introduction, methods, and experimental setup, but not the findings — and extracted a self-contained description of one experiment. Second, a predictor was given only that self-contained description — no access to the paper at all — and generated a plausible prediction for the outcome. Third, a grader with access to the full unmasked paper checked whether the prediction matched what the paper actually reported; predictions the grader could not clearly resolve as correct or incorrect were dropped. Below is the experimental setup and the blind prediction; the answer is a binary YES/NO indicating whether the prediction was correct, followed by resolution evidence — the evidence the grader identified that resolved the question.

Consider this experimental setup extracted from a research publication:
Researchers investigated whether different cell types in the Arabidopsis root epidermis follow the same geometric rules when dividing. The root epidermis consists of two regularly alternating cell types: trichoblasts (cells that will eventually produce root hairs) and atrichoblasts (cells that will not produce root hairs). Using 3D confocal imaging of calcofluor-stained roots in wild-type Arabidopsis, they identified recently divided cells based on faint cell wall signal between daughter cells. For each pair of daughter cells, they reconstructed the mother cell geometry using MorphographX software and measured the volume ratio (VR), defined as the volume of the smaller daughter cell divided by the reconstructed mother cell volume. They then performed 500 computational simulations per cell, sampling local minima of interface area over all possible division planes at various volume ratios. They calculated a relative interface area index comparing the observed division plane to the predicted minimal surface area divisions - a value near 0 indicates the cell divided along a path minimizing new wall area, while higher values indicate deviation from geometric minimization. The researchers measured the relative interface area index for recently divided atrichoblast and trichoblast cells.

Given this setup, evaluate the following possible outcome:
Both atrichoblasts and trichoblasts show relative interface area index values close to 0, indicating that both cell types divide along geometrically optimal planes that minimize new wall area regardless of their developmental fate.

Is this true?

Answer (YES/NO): NO